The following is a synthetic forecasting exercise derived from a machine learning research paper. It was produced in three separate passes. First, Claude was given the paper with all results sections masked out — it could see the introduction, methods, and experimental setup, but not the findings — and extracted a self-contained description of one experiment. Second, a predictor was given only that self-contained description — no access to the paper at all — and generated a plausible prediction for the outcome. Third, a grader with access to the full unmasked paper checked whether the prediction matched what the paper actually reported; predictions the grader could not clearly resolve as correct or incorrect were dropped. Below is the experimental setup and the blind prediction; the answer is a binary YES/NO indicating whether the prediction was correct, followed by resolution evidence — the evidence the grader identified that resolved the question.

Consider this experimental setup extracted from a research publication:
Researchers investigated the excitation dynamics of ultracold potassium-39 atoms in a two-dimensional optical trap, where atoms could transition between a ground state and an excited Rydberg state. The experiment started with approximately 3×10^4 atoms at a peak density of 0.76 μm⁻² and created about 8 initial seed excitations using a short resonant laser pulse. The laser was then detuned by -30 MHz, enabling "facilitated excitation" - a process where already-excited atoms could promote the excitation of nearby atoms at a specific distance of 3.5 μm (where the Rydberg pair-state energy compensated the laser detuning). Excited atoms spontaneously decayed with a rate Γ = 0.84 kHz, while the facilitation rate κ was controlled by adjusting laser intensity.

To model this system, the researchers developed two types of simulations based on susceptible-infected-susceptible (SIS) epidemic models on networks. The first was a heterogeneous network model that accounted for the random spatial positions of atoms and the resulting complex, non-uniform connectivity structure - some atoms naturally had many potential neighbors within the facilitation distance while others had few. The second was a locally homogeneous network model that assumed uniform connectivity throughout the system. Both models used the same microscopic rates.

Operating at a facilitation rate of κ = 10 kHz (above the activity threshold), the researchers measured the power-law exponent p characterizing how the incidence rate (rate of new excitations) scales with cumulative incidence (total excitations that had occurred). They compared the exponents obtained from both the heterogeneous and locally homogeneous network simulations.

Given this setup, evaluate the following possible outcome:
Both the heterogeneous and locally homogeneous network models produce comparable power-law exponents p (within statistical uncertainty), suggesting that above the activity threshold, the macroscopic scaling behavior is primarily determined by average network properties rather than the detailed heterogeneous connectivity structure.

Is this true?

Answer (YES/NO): NO